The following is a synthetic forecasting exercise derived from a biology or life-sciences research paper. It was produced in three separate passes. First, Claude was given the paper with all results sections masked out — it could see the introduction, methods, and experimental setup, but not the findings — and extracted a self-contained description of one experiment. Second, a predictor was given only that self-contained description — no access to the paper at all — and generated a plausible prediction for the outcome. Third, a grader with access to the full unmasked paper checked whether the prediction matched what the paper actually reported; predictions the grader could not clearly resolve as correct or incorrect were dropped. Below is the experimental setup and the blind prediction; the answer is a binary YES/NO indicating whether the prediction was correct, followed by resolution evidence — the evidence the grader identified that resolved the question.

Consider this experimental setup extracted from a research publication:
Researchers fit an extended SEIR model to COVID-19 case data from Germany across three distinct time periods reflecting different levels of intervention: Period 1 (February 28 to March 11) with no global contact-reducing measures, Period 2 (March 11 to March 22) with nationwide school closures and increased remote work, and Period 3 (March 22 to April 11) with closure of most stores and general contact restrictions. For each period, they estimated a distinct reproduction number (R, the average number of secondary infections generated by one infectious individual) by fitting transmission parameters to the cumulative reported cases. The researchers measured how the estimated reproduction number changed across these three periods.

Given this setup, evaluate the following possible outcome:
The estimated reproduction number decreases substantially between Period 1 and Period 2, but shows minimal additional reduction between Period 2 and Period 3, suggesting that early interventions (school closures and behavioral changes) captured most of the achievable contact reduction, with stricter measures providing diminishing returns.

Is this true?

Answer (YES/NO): NO